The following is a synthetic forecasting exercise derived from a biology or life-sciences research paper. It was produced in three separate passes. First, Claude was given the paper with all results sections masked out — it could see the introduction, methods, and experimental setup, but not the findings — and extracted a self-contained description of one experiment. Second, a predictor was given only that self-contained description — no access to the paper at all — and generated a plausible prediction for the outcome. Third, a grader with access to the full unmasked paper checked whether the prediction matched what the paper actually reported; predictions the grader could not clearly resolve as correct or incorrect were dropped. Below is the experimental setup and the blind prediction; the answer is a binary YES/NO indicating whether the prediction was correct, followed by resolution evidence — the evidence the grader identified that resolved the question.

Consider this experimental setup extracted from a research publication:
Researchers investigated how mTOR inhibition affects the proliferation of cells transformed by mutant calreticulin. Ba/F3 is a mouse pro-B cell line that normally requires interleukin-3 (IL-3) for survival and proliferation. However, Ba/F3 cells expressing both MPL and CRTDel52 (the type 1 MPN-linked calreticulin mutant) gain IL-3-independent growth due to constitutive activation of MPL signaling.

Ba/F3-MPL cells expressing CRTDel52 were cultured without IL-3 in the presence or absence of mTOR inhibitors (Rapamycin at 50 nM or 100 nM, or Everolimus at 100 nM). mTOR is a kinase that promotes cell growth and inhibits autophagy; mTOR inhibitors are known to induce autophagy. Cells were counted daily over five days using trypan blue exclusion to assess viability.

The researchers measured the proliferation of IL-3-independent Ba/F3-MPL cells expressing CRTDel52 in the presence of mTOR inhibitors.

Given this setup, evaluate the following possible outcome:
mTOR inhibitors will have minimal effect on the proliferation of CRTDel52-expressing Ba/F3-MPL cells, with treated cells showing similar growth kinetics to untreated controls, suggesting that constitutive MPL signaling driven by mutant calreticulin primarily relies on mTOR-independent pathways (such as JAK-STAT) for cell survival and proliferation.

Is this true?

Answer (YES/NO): NO